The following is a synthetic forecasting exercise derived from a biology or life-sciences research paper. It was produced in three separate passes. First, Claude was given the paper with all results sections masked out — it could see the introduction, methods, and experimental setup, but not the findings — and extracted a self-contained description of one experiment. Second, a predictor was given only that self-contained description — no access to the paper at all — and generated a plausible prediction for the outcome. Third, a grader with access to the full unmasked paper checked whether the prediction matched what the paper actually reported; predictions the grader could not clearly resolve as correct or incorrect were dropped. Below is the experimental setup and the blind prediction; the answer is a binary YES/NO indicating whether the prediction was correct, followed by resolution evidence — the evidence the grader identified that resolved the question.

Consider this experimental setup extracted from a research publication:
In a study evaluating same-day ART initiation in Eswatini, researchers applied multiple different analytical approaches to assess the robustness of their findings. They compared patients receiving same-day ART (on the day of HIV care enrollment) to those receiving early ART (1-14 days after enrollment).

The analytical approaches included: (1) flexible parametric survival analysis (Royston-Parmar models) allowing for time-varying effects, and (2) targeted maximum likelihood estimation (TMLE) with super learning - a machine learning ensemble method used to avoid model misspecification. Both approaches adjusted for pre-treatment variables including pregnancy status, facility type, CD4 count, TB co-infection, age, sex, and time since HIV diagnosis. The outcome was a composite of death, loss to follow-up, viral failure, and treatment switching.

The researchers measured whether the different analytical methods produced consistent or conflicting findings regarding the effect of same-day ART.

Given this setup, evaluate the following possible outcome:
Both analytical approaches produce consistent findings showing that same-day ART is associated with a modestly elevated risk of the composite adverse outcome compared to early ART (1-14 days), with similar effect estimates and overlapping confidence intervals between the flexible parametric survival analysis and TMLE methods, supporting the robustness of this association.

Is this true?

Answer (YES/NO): YES